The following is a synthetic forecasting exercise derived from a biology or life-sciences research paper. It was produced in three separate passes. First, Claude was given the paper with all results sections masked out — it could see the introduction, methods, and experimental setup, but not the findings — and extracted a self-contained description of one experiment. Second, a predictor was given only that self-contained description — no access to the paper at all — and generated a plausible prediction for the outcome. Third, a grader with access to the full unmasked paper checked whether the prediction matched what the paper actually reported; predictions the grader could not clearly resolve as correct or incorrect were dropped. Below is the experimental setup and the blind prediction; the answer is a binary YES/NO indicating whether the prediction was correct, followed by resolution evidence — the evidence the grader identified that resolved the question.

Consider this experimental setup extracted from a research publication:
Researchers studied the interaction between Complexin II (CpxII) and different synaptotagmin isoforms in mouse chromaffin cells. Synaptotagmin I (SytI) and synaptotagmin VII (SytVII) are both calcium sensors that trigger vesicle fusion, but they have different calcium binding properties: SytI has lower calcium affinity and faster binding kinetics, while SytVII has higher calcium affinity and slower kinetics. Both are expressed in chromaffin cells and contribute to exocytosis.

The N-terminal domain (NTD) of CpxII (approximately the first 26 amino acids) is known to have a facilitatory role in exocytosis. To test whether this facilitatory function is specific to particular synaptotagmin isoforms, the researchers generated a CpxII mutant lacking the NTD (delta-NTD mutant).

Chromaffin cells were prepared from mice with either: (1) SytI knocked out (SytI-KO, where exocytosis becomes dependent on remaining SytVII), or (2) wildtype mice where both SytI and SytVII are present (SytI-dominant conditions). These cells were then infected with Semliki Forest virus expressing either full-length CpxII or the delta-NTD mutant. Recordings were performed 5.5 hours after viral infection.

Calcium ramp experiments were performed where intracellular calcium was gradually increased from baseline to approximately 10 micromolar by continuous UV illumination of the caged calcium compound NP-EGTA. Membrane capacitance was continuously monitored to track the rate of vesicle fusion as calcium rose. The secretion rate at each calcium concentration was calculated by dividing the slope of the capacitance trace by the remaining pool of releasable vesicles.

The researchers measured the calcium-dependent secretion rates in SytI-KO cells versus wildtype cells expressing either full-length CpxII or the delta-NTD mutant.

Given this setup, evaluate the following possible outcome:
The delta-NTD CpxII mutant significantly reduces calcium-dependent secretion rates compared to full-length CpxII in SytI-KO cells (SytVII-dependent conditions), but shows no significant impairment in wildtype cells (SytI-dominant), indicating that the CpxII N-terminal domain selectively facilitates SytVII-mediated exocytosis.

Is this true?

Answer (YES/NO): NO